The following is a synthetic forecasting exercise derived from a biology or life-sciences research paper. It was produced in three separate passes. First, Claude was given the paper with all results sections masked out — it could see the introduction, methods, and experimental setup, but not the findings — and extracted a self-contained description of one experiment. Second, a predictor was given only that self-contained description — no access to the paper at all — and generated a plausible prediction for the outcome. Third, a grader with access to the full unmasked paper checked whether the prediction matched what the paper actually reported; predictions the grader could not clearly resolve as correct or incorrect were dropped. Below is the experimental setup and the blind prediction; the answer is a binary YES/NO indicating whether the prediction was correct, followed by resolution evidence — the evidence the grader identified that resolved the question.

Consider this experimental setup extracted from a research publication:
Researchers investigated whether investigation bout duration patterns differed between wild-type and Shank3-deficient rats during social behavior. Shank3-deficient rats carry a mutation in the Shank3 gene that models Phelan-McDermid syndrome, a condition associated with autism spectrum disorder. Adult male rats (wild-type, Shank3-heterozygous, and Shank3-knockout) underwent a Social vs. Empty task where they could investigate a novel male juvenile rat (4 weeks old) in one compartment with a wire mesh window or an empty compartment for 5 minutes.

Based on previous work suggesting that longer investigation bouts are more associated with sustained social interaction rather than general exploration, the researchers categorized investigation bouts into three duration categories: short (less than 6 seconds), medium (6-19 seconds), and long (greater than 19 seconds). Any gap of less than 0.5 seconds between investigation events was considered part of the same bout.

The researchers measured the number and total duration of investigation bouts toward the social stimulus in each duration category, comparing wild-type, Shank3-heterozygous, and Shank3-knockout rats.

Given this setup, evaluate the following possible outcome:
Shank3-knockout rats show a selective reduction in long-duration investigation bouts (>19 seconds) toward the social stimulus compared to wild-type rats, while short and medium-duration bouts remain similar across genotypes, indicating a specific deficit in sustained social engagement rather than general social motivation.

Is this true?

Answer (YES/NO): NO